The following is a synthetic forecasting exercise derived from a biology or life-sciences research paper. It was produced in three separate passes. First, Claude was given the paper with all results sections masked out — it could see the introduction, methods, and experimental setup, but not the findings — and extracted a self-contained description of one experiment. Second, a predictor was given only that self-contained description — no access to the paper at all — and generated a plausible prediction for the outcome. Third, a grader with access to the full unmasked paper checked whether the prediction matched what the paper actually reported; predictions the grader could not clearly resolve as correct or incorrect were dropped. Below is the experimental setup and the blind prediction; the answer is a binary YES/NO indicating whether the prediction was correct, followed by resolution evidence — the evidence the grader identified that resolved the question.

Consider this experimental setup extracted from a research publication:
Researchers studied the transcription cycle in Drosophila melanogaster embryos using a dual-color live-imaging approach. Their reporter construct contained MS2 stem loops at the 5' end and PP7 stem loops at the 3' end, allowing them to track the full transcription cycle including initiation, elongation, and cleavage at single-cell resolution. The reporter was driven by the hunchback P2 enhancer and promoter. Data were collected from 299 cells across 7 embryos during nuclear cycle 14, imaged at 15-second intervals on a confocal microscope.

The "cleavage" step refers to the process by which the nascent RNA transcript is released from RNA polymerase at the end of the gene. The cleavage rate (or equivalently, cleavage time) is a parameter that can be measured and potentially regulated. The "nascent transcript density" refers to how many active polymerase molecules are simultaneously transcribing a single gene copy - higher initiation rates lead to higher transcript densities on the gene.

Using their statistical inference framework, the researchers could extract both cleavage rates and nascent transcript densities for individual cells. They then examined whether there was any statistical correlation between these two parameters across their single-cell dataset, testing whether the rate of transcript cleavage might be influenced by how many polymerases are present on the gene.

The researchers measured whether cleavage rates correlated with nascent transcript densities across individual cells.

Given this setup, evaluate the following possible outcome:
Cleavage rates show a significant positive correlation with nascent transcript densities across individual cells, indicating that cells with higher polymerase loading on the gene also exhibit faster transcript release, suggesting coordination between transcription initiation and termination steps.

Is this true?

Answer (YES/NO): YES